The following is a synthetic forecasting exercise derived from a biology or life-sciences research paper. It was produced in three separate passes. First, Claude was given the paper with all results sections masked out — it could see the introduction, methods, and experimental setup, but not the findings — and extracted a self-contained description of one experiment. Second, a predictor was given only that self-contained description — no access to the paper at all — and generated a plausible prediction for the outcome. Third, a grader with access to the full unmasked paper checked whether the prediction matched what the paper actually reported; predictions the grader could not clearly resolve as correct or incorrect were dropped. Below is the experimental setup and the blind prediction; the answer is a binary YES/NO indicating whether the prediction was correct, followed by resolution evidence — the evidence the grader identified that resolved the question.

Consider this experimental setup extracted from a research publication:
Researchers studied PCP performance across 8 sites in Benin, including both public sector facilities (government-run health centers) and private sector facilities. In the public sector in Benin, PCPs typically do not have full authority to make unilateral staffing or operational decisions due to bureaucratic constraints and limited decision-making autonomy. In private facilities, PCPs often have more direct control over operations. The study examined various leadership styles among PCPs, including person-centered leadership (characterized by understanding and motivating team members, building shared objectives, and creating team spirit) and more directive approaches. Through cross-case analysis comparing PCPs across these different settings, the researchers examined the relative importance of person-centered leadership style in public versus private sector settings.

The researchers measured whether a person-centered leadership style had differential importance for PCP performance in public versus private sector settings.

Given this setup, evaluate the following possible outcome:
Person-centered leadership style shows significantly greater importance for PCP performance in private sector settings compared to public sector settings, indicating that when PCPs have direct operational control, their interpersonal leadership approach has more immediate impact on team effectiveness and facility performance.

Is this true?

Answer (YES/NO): NO